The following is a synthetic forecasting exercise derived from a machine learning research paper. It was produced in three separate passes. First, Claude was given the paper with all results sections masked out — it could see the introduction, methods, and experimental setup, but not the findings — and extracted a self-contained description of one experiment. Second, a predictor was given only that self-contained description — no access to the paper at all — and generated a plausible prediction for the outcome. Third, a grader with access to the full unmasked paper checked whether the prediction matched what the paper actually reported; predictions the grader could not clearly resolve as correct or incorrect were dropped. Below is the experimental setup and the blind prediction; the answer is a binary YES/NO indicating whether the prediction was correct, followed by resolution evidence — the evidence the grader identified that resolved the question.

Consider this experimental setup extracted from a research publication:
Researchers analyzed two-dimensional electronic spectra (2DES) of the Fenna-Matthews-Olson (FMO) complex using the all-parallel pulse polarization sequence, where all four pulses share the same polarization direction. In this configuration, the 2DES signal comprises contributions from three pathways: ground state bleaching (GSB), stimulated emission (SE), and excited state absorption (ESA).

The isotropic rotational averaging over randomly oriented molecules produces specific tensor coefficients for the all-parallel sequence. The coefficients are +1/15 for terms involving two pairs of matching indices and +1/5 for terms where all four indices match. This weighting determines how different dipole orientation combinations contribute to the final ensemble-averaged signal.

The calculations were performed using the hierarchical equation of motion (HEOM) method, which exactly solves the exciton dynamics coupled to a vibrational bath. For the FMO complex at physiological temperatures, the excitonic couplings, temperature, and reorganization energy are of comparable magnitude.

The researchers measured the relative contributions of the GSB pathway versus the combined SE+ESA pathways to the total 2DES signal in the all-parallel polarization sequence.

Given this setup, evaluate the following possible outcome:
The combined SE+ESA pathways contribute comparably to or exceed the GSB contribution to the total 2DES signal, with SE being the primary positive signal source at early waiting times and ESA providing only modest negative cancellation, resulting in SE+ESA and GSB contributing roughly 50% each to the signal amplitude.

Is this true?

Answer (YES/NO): YES